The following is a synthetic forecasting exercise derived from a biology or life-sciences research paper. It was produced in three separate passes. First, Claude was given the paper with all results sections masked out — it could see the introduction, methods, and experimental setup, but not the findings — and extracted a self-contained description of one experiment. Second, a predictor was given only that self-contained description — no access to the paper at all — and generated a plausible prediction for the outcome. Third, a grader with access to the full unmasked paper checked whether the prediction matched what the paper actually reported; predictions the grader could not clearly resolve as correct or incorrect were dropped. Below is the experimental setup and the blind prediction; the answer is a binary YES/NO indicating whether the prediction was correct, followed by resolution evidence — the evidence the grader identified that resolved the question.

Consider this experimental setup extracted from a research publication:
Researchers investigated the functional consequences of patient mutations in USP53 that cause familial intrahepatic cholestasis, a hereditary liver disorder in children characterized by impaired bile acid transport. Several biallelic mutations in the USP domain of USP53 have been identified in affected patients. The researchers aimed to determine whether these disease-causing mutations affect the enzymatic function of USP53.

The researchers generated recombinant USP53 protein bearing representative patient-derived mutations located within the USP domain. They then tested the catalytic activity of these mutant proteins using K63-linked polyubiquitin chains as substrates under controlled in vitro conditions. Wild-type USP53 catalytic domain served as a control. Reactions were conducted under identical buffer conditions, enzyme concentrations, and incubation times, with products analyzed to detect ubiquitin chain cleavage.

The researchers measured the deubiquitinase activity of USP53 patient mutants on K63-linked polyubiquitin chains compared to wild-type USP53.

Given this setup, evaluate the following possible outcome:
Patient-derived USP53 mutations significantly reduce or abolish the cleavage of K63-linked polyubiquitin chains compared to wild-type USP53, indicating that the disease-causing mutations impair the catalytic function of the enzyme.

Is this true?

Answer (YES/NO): YES